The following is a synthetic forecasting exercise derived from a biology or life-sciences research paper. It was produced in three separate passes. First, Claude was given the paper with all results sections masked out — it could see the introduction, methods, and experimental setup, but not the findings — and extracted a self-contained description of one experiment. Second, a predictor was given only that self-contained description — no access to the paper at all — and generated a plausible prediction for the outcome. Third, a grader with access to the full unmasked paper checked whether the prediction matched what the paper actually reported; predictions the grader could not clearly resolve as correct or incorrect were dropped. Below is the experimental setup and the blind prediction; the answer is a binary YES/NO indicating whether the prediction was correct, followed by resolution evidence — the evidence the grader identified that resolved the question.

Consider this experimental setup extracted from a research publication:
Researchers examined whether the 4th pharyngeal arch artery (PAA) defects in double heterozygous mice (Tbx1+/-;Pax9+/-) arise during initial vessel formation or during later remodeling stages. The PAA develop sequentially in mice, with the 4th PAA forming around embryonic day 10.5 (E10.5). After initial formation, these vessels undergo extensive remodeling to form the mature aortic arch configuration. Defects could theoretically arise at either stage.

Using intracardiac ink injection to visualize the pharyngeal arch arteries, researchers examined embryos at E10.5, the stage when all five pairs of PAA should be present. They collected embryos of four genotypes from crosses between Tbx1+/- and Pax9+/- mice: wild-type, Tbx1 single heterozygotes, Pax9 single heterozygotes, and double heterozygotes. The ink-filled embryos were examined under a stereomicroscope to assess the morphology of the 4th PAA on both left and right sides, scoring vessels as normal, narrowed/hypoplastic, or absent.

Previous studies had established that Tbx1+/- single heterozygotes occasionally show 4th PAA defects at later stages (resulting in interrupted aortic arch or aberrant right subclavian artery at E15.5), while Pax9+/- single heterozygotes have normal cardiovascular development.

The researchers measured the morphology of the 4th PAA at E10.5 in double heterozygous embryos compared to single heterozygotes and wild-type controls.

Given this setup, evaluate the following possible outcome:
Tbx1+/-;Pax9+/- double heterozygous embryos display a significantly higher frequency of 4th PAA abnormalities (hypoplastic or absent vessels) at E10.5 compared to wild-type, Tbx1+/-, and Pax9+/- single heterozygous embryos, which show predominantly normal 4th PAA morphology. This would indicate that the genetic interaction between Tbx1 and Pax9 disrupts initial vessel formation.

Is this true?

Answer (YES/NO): NO